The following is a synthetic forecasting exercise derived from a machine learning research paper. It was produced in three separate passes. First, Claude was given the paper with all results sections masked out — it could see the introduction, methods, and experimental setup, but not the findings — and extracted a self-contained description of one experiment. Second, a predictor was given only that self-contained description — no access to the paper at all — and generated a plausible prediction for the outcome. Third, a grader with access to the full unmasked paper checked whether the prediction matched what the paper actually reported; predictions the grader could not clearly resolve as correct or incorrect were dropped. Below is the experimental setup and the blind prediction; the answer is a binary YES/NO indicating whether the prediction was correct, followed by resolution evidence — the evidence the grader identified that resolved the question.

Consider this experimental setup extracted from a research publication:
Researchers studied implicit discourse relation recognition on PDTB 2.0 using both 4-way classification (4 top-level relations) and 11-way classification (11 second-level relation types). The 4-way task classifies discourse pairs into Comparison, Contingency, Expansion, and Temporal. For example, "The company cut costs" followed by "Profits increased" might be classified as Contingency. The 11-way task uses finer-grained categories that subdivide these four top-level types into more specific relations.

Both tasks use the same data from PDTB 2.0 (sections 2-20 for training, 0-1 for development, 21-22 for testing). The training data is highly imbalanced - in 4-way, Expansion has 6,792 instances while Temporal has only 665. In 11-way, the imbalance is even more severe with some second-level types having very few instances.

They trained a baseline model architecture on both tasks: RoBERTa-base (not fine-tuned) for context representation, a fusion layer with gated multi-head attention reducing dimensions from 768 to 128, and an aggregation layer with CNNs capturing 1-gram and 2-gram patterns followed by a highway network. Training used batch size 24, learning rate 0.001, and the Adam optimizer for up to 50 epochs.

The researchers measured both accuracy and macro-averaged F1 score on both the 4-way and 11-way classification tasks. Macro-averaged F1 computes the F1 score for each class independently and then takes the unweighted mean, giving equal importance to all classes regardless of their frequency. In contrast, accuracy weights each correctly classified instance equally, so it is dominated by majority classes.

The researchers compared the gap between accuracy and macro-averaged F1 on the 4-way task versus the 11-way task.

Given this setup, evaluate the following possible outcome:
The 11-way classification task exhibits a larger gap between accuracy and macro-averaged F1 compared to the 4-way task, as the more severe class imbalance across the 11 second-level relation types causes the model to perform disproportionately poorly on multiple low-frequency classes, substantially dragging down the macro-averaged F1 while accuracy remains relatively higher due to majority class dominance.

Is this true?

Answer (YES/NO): YES